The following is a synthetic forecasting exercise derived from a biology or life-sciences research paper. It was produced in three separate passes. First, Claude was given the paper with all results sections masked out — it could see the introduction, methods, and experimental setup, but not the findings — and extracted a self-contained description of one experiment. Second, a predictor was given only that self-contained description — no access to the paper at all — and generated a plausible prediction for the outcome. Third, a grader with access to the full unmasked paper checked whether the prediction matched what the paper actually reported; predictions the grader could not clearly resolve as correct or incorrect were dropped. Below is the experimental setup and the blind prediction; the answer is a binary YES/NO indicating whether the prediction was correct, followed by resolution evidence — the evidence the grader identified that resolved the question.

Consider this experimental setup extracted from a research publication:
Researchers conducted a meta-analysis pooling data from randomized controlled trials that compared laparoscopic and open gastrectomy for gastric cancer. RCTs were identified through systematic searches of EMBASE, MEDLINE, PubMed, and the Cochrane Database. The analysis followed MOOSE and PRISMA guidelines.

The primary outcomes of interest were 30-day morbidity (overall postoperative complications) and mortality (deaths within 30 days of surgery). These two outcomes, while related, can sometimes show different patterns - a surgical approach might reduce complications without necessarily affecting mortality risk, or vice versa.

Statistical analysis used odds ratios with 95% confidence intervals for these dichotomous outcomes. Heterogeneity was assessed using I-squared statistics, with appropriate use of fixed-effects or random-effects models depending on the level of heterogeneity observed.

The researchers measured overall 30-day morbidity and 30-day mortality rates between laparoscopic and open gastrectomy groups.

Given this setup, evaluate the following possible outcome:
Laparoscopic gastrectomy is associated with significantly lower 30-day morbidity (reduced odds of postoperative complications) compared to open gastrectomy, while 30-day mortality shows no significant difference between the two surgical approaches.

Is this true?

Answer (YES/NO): YES